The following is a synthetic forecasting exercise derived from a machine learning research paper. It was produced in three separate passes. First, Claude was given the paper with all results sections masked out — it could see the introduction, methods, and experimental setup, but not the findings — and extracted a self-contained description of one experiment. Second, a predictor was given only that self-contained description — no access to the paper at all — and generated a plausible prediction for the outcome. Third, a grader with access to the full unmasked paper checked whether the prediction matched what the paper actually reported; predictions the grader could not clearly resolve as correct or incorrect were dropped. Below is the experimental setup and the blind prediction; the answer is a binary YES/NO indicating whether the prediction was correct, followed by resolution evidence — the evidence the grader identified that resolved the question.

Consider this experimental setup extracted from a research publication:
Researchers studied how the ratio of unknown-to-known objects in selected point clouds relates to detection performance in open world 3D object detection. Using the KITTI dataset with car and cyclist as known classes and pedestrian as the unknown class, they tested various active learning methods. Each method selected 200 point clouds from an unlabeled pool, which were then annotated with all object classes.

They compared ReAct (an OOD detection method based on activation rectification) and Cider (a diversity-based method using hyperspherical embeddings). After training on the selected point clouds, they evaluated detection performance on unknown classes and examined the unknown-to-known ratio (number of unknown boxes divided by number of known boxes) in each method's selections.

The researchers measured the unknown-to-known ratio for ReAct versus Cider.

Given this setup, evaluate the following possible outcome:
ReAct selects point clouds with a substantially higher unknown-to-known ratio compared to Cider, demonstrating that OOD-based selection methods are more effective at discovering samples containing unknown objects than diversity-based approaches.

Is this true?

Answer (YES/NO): YES